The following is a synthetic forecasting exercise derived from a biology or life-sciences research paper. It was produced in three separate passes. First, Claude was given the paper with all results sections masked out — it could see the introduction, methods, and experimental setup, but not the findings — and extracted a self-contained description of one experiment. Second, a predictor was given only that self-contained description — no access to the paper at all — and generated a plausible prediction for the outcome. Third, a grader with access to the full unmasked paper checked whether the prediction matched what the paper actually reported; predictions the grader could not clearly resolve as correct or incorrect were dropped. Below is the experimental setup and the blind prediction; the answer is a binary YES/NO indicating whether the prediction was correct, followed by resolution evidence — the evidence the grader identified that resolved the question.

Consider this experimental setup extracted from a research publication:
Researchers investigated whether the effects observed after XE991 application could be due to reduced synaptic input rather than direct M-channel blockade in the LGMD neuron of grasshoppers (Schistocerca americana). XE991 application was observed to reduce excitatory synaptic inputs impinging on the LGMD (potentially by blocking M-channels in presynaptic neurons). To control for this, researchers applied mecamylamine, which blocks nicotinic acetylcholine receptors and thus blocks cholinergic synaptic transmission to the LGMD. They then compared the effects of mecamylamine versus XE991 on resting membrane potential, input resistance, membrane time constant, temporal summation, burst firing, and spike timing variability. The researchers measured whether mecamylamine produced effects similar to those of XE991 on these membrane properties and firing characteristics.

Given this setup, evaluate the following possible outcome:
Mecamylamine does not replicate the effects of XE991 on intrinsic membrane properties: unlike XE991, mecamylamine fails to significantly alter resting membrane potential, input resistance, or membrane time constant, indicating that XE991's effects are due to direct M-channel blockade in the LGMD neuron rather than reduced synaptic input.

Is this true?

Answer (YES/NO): YES